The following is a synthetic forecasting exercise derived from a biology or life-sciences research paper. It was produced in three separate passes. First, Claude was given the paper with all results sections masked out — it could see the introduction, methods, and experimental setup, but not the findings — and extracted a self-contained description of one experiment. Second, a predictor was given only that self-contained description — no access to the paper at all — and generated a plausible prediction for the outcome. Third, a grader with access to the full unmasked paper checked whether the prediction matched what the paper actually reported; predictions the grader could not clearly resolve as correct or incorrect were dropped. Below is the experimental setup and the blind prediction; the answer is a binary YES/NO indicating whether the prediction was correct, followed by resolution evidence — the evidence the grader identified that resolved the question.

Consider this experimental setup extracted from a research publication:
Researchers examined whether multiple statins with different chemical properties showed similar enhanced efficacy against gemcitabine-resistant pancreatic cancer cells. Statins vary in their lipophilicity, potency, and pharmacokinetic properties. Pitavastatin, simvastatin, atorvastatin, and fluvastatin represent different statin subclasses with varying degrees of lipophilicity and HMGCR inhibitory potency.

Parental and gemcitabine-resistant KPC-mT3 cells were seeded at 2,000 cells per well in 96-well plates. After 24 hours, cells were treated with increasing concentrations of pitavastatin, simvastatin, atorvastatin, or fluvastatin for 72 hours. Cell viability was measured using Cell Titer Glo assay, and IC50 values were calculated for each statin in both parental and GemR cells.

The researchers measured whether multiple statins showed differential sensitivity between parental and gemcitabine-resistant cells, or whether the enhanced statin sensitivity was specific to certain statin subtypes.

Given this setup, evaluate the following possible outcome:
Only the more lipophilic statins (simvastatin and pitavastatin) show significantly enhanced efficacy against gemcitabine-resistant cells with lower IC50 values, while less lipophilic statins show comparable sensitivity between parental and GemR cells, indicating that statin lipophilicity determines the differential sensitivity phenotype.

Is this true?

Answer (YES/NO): NO